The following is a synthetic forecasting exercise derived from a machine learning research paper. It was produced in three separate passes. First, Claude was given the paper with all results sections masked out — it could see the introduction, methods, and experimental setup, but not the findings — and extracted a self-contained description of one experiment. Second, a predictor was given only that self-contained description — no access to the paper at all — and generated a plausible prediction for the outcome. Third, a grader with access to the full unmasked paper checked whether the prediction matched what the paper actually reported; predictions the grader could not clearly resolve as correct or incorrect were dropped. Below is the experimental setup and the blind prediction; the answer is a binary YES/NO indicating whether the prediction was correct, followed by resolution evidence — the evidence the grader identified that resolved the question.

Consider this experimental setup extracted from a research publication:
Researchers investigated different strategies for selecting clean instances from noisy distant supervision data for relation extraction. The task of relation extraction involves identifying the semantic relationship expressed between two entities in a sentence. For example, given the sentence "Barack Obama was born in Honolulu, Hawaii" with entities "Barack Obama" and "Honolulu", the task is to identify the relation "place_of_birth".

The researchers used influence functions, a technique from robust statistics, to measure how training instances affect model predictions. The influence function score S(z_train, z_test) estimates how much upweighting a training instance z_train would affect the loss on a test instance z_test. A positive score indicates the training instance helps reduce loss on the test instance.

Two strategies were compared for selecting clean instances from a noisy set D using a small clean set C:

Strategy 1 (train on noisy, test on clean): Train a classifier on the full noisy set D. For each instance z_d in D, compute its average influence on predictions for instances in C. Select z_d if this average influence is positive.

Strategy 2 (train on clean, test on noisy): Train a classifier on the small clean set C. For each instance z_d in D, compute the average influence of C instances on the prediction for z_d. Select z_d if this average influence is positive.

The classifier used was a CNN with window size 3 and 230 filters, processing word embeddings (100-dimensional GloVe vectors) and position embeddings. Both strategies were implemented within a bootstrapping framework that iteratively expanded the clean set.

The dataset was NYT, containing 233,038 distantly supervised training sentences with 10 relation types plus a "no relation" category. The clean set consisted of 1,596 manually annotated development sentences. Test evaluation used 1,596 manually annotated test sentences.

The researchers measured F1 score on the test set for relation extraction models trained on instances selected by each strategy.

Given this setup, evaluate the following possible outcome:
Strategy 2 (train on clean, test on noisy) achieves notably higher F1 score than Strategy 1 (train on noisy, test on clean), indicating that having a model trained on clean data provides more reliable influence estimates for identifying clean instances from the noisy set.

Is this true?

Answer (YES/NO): YES